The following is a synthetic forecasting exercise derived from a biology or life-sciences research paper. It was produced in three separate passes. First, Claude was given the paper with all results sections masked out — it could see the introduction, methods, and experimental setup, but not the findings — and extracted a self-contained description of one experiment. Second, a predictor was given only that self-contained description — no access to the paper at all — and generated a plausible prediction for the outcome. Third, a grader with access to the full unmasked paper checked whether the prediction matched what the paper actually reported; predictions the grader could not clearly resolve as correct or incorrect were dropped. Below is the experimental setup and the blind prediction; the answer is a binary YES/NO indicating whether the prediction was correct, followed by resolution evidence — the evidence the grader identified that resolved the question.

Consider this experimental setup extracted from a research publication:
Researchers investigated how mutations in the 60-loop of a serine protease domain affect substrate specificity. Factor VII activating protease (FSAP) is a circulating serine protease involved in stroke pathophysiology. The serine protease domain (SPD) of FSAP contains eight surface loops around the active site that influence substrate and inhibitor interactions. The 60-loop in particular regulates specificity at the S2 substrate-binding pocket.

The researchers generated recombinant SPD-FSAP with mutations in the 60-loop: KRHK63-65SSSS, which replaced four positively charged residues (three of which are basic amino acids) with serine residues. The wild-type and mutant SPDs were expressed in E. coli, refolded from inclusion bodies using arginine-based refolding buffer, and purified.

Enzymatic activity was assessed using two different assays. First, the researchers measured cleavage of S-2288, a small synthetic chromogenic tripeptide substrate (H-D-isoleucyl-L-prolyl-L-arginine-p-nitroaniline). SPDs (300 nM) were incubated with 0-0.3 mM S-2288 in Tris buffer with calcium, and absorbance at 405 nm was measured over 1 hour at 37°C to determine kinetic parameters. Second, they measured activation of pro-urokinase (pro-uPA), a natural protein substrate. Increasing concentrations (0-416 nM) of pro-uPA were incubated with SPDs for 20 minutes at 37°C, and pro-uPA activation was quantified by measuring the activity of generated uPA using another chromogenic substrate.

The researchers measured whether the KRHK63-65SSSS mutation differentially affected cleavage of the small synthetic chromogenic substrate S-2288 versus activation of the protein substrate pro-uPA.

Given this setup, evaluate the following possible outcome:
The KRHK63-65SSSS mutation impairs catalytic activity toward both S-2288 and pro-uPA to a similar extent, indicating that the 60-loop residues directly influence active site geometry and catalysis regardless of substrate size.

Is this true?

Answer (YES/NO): NO